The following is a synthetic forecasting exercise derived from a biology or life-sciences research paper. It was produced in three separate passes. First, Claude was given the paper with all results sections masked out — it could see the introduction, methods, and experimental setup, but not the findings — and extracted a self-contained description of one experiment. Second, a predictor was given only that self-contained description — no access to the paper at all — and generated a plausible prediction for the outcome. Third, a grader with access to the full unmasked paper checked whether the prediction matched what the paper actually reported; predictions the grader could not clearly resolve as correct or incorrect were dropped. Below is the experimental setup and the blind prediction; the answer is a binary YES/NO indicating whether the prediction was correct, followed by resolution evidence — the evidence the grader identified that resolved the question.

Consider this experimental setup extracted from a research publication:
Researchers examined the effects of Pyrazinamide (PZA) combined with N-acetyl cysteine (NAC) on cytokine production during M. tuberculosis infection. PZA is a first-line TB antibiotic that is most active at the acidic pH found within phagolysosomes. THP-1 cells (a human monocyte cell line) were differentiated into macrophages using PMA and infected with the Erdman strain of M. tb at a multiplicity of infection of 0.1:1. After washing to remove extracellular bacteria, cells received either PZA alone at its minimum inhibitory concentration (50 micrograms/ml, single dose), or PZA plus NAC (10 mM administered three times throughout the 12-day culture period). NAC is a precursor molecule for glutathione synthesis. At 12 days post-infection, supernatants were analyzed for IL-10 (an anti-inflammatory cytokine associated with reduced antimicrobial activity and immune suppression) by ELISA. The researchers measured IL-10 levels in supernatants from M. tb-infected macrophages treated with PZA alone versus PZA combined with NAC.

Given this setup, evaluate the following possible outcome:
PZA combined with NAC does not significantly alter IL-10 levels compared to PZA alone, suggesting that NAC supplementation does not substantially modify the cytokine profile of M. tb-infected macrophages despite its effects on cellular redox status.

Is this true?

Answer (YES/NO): NO